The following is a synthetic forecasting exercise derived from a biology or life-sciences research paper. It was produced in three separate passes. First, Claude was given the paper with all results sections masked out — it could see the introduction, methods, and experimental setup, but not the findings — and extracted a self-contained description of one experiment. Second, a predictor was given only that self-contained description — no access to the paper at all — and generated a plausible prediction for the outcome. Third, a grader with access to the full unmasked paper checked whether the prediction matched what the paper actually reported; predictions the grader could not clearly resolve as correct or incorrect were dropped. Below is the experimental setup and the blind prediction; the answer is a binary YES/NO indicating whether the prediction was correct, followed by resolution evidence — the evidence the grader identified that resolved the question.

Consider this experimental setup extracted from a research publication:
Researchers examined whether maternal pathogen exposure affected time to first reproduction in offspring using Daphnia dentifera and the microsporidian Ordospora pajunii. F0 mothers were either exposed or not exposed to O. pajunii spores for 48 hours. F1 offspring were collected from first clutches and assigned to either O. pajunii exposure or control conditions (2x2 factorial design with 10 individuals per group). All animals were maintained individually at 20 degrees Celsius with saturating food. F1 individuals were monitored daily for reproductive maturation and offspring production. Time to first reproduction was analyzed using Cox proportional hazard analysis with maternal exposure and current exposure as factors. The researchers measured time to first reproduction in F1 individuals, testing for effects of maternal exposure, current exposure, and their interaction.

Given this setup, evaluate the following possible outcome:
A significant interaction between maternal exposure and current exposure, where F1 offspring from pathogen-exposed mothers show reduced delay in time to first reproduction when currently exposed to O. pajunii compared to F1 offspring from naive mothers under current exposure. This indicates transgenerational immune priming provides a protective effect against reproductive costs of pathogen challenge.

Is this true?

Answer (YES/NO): NO